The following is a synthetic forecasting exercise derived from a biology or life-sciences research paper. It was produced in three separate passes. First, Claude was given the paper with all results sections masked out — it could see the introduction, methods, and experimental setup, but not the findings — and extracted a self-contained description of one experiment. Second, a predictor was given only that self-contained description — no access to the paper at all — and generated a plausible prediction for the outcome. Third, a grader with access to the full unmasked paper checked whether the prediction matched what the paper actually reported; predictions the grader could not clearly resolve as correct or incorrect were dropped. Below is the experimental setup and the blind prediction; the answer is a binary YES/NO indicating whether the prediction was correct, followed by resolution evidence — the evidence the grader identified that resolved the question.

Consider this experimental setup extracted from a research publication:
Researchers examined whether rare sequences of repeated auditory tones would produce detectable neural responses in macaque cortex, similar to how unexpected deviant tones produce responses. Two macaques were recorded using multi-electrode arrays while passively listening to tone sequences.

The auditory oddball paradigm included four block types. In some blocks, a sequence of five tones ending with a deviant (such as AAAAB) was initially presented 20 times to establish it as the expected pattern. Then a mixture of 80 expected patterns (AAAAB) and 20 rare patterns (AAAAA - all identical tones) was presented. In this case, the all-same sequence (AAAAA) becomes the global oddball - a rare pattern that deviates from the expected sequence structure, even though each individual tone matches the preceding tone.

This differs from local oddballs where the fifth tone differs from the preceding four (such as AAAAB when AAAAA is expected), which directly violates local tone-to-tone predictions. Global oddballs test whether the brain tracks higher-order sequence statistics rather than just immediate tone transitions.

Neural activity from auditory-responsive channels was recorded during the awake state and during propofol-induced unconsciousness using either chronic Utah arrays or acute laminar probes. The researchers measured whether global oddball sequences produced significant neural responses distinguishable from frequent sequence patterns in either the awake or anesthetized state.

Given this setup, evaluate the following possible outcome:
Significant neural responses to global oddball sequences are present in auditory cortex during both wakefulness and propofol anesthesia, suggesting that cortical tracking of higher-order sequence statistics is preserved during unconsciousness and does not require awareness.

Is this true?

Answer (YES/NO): NO